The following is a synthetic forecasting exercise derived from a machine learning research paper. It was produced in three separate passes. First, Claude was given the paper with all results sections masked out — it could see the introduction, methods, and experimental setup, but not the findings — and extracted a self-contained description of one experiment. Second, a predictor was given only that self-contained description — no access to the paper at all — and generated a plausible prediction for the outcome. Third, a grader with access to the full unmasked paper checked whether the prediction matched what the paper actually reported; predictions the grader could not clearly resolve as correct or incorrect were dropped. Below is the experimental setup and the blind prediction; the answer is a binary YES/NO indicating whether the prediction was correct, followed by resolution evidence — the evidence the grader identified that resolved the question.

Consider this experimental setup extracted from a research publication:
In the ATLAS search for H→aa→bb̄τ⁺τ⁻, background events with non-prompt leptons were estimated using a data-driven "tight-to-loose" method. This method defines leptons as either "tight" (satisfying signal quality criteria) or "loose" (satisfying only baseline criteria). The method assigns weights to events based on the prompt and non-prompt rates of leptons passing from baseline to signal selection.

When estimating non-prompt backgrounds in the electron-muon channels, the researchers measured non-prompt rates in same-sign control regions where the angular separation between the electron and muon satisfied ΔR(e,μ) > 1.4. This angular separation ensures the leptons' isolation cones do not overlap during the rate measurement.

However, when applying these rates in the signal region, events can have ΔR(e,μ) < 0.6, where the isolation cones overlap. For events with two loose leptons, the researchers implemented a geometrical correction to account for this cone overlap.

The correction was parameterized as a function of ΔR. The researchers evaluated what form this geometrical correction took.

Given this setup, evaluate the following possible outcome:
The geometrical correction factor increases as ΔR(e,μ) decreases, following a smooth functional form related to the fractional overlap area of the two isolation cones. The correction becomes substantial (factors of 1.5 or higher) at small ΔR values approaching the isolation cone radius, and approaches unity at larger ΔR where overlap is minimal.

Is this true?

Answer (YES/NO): NO